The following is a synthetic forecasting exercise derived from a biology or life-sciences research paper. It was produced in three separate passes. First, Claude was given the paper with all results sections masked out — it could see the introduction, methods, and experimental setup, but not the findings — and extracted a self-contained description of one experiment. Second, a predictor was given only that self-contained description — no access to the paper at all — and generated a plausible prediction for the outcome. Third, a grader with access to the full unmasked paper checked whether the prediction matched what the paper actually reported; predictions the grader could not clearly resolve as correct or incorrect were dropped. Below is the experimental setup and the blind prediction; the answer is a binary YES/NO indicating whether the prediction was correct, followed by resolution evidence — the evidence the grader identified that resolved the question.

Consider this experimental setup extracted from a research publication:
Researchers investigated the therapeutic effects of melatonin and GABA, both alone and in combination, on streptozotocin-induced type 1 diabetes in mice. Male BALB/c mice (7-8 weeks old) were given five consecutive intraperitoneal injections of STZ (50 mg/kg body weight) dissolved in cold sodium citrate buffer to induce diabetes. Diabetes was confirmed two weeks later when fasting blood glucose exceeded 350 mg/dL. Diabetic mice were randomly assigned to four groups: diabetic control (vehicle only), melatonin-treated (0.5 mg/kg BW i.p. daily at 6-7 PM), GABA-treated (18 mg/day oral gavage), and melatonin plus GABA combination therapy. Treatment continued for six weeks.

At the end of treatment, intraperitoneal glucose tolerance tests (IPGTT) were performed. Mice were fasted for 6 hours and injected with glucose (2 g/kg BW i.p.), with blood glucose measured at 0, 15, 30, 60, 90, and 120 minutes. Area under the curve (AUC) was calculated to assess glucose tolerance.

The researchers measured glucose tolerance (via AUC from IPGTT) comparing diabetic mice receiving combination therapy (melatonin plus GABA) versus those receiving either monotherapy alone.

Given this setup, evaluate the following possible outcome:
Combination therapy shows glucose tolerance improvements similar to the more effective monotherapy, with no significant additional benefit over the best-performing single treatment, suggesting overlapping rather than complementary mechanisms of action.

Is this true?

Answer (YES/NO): YES